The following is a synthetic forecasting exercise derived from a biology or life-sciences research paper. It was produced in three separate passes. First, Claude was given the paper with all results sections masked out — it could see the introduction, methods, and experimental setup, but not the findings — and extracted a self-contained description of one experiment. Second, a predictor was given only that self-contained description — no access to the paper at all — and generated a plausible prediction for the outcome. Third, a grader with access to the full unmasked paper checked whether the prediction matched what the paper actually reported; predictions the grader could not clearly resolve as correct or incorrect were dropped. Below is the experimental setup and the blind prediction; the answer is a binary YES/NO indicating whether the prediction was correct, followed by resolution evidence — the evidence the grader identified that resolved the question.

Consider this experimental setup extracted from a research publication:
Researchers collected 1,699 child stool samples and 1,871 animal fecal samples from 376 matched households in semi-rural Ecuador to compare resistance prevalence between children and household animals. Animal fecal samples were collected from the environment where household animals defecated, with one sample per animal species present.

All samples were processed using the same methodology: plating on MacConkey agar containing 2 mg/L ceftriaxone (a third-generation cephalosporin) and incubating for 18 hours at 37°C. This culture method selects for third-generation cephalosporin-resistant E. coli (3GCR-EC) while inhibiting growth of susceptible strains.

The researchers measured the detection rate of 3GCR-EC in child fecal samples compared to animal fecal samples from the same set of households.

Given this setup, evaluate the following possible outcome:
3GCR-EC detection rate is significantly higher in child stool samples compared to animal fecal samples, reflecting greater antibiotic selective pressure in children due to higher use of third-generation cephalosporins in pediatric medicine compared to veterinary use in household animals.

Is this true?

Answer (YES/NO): NO